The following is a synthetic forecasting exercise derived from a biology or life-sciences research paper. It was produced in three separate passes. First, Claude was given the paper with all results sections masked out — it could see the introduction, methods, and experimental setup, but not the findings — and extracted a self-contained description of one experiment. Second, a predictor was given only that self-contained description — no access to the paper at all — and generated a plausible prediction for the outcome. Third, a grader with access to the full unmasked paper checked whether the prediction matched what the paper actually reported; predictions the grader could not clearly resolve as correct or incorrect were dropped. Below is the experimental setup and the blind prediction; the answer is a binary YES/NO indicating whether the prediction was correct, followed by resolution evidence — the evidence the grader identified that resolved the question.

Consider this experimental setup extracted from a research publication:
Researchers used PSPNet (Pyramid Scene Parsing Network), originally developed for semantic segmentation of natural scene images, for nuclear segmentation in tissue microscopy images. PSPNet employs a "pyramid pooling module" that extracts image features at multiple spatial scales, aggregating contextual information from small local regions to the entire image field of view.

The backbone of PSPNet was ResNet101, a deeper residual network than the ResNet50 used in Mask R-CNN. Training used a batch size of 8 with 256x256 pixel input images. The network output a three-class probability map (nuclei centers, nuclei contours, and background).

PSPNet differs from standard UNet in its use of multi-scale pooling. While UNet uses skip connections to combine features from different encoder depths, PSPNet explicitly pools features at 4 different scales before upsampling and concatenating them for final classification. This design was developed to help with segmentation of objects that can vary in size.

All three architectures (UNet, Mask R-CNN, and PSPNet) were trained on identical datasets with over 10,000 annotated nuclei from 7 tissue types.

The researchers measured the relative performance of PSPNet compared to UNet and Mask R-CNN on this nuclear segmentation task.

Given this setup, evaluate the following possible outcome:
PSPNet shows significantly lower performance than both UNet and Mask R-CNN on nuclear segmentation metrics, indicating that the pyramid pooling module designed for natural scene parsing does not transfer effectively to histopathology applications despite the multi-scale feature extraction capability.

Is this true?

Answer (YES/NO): NO